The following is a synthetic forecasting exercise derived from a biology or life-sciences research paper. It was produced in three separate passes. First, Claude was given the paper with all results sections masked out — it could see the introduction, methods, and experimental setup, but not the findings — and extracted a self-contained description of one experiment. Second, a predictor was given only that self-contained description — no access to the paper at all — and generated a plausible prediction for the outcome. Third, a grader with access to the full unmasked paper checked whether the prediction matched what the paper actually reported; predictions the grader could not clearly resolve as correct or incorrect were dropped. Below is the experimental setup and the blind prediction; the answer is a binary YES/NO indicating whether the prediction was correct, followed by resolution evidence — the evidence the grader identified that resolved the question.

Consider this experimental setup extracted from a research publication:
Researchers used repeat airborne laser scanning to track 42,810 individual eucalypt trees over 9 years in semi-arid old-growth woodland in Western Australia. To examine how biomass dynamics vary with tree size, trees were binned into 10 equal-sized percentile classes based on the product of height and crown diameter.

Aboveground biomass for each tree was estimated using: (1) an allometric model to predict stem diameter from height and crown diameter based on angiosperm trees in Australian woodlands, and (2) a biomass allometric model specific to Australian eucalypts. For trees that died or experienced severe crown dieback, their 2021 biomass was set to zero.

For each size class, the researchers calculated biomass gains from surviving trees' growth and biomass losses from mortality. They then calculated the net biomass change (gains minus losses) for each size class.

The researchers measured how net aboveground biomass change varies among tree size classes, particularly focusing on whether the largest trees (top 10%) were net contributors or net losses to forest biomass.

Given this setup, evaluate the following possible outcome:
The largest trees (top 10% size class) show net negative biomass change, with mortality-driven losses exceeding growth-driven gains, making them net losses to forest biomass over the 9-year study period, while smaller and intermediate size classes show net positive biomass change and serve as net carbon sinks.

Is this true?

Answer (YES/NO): YES